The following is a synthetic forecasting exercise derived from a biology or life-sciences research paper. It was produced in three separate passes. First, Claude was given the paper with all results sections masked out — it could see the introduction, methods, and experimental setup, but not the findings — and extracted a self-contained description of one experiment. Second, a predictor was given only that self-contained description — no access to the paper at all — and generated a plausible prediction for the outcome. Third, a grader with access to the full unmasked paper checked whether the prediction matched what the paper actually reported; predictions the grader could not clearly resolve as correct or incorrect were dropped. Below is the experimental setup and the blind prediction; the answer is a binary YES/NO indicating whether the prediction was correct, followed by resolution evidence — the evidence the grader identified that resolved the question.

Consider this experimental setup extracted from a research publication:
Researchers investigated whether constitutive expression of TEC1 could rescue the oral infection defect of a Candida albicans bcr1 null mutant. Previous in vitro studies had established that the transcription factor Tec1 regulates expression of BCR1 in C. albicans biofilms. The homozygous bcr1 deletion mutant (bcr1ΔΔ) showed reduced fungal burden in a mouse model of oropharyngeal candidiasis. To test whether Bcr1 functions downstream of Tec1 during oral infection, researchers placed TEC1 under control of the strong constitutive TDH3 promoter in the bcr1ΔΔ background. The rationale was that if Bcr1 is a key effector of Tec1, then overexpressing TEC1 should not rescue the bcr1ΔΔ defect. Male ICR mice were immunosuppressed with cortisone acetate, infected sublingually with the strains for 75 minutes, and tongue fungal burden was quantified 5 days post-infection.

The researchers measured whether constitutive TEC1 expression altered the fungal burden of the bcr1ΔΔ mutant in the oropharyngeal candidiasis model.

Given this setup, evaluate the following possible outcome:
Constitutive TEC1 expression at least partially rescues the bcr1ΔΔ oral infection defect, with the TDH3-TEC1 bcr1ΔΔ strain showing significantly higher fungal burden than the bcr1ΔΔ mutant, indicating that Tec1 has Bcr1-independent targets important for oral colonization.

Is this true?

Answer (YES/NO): NO